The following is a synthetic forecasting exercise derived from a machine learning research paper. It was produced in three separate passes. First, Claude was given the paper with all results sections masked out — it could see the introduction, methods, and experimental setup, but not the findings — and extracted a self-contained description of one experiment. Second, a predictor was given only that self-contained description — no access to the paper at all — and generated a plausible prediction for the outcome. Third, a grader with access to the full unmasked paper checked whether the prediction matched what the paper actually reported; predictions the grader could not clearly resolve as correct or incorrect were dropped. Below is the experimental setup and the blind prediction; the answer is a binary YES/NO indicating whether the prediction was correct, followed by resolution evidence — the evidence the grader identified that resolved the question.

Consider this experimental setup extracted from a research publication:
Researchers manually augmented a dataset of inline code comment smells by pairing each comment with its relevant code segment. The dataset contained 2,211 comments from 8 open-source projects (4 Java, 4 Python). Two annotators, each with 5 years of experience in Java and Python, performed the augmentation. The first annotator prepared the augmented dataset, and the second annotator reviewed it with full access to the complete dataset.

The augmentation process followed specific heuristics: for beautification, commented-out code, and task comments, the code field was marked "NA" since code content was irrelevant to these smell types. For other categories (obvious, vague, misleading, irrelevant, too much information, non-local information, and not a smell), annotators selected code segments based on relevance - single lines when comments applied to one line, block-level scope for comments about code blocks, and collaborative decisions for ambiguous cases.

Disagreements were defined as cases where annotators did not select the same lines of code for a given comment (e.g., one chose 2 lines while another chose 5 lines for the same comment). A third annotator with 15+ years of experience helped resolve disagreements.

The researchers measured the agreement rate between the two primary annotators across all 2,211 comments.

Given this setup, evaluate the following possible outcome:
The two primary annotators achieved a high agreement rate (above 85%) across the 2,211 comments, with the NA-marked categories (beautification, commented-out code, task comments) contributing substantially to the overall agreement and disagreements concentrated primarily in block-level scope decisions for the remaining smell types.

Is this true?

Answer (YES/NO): NO